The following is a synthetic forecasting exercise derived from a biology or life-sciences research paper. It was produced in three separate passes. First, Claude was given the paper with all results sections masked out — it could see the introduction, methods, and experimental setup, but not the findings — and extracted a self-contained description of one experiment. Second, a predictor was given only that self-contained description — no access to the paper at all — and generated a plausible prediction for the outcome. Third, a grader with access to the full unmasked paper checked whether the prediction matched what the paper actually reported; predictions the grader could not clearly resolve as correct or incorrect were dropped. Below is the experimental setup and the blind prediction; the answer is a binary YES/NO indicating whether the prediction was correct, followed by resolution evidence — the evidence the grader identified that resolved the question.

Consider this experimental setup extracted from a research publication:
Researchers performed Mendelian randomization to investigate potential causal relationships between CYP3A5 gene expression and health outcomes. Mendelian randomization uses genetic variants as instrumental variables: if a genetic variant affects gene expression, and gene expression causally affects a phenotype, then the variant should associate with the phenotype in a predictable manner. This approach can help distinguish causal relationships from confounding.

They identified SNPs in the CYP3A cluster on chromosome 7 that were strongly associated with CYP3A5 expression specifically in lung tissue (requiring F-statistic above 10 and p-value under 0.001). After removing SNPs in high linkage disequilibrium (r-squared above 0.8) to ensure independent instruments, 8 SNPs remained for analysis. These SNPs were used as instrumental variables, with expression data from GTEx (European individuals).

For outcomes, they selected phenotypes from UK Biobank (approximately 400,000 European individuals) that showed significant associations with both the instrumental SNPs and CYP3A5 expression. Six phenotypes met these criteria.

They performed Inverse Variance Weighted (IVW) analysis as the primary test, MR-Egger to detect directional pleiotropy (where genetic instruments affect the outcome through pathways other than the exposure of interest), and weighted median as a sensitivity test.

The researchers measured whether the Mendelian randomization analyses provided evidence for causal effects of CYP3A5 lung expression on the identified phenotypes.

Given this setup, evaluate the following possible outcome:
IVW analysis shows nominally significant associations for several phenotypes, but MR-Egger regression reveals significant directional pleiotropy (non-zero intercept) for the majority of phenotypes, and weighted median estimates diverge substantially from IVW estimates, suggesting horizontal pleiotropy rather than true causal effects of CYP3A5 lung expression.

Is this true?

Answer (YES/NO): NO